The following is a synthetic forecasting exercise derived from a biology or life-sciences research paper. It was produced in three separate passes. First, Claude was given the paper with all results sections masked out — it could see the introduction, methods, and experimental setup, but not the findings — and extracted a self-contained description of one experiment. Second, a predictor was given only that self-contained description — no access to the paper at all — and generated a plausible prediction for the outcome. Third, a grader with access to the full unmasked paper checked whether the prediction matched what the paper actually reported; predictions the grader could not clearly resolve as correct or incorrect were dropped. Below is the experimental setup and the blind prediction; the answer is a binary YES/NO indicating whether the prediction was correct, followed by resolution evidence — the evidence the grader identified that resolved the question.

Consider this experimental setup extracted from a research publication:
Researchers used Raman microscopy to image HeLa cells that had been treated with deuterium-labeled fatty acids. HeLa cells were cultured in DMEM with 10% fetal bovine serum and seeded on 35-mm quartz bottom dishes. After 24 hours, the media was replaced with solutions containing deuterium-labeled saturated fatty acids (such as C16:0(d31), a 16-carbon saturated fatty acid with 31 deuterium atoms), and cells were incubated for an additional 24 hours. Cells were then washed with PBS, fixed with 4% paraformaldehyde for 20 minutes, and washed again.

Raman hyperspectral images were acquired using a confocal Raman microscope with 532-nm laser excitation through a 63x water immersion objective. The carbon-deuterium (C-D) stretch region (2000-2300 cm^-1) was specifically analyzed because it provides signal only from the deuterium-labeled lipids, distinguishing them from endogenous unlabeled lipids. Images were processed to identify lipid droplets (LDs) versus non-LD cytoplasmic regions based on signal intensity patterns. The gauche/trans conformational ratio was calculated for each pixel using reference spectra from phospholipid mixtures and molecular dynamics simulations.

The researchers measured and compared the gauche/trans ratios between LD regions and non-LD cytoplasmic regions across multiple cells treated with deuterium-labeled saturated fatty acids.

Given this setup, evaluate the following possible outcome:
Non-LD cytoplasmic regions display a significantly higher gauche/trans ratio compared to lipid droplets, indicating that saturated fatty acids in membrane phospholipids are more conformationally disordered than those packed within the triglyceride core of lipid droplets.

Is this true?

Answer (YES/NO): NO